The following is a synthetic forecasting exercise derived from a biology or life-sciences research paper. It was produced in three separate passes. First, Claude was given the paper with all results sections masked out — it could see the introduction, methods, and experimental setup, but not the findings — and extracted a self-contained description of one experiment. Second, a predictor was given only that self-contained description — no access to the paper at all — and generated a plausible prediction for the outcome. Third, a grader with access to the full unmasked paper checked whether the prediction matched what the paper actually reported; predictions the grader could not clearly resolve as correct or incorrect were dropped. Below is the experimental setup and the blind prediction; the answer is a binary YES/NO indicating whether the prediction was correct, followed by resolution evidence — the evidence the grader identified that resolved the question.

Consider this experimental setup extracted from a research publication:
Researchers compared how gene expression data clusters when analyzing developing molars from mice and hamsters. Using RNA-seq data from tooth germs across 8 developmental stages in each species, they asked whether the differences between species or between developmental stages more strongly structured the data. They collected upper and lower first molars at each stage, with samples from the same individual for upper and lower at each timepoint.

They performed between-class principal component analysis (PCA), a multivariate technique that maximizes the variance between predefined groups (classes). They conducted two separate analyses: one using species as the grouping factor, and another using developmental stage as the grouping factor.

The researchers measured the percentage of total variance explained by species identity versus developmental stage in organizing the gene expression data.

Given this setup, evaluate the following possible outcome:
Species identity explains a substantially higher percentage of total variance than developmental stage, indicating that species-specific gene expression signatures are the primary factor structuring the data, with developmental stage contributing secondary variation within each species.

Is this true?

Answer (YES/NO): YES